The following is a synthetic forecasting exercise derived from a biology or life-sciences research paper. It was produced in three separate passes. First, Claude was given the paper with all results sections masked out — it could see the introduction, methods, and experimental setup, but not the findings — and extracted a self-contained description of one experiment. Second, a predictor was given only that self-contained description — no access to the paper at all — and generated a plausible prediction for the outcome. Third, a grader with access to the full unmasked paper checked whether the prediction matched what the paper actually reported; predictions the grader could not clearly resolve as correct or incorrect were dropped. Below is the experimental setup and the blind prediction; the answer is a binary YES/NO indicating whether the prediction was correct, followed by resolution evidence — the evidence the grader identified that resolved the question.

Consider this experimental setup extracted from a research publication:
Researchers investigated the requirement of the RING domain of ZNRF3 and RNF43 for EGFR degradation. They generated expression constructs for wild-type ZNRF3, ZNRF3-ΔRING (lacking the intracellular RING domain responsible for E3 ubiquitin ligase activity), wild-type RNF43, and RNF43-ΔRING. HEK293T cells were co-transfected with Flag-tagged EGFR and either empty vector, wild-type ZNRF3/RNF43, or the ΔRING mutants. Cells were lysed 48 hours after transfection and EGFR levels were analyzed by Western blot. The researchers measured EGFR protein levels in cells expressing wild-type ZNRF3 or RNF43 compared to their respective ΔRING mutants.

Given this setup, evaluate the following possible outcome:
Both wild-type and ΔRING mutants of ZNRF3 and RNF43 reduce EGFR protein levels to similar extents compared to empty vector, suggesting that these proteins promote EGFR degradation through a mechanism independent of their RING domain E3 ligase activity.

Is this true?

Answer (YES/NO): NO